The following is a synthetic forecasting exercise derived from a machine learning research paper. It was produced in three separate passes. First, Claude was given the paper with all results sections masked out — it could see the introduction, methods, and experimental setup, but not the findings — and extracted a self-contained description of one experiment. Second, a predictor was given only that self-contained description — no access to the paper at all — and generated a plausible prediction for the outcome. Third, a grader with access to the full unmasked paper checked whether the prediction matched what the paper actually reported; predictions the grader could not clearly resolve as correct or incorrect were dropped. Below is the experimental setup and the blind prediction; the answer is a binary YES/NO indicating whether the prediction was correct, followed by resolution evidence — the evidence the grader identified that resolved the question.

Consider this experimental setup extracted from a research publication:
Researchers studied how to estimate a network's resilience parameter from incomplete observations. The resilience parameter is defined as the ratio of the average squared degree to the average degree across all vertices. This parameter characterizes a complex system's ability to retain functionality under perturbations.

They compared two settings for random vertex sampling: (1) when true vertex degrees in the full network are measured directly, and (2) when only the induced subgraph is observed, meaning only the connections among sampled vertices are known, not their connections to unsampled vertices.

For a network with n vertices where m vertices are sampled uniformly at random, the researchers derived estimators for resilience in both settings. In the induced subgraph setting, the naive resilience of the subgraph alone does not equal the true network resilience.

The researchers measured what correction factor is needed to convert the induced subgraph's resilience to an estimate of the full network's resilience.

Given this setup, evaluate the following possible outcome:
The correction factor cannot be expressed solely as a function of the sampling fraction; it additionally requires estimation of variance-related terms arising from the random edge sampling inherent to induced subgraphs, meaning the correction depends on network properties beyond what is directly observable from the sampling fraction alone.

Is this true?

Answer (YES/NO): NO